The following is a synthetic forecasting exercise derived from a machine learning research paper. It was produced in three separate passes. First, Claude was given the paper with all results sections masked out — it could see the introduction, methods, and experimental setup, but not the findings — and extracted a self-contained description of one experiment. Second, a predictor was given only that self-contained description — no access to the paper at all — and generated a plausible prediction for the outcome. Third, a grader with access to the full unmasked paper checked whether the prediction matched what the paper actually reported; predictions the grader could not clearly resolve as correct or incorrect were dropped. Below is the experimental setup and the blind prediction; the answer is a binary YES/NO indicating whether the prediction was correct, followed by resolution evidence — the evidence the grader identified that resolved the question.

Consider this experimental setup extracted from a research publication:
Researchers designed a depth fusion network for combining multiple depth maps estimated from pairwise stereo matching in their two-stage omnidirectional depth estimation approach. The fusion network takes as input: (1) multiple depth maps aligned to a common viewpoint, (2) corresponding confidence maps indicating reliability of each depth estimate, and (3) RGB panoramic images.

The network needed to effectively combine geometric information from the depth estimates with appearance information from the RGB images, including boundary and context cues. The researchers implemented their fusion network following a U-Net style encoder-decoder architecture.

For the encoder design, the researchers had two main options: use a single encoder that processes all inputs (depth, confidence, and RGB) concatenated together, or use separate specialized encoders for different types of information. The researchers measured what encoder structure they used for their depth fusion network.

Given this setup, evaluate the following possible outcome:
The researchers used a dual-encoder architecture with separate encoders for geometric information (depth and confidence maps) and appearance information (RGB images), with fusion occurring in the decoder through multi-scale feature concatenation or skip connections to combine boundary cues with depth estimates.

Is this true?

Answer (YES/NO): NO